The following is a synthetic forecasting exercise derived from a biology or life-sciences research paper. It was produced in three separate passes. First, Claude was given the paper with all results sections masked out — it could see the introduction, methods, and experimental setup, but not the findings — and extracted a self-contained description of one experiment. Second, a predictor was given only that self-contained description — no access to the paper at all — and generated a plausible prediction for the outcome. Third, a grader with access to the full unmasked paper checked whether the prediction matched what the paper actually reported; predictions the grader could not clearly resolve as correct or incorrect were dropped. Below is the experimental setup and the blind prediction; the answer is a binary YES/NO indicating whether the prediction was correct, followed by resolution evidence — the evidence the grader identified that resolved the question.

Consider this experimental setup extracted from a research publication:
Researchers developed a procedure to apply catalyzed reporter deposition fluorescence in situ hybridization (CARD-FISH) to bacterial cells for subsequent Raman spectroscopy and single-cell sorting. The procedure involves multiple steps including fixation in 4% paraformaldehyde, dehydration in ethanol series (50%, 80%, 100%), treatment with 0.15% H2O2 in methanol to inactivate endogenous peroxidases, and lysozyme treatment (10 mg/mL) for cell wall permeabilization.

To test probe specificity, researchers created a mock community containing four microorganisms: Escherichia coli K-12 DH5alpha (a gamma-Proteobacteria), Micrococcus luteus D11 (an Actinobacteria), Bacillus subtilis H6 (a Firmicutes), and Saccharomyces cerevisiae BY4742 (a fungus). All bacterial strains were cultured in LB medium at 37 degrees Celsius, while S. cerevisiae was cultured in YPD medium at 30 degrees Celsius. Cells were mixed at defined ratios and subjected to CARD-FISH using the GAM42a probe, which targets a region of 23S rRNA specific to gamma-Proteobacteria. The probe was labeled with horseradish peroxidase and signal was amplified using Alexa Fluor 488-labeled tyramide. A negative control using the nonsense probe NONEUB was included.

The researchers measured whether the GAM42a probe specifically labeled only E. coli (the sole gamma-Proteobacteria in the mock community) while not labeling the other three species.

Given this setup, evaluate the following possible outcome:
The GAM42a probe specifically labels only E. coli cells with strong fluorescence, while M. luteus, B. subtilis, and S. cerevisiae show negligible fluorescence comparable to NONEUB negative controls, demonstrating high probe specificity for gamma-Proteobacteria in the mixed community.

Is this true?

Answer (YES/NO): YES